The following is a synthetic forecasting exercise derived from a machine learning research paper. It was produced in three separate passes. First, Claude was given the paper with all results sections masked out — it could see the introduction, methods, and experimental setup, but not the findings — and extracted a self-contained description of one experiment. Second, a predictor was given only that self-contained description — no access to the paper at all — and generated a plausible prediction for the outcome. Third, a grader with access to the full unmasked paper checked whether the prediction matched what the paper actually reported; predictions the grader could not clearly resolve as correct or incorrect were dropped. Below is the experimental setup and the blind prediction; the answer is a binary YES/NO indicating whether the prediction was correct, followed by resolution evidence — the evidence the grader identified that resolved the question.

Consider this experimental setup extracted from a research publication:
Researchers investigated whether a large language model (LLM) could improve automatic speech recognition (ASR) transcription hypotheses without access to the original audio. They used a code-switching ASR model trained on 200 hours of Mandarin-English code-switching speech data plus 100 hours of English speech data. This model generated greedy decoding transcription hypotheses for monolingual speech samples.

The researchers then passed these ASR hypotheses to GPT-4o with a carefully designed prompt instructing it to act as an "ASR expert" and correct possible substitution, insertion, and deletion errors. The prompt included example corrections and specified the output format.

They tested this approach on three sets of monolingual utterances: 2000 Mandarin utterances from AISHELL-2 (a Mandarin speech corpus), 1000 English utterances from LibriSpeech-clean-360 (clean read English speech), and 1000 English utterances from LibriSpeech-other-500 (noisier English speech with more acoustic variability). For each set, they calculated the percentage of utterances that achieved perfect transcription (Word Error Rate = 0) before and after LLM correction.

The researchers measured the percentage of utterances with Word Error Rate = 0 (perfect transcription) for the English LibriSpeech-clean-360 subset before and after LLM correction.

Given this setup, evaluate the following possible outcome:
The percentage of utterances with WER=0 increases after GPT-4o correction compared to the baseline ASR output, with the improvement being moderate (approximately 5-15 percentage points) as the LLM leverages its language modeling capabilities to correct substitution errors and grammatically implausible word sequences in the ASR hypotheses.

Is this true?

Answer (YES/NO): YES